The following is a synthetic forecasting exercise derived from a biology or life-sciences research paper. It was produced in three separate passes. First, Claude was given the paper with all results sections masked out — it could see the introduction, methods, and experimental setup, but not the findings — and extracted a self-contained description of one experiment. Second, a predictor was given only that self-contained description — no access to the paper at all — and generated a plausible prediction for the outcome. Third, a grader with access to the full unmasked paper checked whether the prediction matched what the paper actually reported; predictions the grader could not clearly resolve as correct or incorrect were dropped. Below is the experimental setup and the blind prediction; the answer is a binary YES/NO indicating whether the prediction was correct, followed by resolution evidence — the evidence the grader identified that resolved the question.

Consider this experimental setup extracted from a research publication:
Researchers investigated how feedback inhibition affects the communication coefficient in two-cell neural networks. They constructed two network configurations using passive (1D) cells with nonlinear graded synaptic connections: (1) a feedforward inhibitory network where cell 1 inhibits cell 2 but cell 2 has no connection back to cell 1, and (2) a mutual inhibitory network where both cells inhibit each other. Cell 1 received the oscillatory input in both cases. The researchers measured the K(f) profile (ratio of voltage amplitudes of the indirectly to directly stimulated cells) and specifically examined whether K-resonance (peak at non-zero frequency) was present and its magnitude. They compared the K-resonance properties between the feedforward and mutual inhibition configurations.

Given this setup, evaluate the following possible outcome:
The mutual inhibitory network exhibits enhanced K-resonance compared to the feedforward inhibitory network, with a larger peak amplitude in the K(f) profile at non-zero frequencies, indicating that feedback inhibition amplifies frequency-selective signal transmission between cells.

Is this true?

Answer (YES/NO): YES